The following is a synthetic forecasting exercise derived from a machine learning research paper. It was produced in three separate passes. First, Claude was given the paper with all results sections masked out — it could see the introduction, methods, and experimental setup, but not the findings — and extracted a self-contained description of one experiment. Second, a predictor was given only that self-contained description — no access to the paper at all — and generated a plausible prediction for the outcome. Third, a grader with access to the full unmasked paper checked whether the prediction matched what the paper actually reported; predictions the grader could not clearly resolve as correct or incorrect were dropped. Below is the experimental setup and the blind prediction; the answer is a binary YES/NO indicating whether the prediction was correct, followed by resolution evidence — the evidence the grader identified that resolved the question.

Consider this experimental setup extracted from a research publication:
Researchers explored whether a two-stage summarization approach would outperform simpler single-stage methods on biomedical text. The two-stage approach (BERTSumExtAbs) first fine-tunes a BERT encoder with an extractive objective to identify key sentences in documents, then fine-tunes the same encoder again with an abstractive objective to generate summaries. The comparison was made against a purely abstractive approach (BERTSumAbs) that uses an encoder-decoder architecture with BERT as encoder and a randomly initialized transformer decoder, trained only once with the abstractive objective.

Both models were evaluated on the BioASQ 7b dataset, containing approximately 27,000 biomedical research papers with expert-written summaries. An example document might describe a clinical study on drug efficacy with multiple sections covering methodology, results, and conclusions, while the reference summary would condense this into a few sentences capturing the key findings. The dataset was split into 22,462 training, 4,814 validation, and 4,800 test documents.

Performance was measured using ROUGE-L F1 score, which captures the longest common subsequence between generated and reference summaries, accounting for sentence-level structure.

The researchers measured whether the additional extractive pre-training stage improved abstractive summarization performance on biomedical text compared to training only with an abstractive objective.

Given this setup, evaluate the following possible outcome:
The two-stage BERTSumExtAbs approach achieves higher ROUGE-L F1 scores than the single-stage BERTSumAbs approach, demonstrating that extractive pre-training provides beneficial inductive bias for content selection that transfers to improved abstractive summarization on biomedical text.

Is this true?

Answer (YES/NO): YES